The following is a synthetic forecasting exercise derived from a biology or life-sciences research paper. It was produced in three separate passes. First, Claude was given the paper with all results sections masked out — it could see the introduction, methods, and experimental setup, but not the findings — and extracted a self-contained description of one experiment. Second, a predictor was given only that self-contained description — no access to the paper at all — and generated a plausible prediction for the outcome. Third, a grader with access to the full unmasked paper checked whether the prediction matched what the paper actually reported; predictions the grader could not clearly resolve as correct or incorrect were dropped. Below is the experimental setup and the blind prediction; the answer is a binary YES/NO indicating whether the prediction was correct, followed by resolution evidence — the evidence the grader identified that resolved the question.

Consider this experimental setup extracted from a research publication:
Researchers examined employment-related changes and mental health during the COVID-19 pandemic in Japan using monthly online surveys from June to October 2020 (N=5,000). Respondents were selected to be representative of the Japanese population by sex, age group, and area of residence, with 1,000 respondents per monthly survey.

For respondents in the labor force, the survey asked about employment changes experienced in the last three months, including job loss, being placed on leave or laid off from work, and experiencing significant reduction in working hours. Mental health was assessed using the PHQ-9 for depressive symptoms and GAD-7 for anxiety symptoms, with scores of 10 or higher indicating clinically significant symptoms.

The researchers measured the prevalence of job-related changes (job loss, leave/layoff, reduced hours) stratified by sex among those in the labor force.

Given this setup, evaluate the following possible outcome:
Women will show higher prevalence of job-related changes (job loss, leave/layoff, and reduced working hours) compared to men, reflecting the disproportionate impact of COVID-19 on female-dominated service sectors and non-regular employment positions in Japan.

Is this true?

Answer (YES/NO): YES